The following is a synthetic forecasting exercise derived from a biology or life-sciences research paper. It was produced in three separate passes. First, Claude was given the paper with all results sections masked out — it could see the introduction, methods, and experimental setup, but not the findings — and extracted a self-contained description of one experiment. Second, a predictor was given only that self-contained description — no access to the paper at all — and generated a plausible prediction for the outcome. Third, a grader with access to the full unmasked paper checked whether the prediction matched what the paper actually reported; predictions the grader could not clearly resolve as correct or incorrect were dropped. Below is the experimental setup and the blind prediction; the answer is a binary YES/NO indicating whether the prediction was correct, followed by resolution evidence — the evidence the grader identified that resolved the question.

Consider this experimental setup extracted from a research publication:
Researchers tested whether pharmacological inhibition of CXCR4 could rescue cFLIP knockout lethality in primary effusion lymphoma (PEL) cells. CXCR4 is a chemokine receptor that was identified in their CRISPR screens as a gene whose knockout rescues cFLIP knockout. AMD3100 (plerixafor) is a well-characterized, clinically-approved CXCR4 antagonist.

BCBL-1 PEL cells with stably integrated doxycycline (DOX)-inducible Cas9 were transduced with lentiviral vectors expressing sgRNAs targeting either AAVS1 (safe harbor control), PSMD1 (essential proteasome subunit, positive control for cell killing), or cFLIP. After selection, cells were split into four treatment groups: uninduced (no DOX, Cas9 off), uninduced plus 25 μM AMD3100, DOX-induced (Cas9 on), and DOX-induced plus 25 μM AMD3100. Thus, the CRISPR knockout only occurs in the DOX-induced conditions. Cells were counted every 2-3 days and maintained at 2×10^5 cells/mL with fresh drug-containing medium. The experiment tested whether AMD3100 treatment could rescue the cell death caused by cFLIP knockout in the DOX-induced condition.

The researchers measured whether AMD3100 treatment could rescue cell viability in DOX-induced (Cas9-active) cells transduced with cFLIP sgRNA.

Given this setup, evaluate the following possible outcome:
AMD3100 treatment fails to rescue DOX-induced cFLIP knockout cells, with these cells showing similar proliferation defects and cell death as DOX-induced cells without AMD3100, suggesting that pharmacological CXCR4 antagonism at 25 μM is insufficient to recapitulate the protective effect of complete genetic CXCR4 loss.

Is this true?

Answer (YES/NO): YES